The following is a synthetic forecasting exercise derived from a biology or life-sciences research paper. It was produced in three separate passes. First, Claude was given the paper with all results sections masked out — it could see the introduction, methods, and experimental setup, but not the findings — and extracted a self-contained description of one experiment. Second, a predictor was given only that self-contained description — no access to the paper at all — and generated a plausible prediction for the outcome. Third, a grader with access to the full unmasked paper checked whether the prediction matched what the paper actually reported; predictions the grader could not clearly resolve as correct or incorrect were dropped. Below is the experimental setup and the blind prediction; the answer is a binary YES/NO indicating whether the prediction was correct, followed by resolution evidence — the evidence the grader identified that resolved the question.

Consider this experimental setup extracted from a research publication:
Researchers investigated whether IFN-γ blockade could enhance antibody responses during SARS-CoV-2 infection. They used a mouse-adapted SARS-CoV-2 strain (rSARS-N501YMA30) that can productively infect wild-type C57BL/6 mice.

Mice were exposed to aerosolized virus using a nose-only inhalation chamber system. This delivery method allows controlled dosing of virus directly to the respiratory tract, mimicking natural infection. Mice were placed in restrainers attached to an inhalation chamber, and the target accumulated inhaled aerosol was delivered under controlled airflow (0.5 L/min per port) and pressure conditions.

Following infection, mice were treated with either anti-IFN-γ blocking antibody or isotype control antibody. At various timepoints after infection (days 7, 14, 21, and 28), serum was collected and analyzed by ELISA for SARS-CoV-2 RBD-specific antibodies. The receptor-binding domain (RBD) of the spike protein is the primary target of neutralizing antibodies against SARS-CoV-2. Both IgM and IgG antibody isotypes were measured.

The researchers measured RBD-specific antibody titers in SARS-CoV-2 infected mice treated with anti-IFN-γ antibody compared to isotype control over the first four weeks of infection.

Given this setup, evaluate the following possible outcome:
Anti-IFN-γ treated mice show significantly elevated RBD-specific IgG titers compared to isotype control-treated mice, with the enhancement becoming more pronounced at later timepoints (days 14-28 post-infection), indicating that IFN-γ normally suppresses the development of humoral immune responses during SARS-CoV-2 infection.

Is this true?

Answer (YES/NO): NO